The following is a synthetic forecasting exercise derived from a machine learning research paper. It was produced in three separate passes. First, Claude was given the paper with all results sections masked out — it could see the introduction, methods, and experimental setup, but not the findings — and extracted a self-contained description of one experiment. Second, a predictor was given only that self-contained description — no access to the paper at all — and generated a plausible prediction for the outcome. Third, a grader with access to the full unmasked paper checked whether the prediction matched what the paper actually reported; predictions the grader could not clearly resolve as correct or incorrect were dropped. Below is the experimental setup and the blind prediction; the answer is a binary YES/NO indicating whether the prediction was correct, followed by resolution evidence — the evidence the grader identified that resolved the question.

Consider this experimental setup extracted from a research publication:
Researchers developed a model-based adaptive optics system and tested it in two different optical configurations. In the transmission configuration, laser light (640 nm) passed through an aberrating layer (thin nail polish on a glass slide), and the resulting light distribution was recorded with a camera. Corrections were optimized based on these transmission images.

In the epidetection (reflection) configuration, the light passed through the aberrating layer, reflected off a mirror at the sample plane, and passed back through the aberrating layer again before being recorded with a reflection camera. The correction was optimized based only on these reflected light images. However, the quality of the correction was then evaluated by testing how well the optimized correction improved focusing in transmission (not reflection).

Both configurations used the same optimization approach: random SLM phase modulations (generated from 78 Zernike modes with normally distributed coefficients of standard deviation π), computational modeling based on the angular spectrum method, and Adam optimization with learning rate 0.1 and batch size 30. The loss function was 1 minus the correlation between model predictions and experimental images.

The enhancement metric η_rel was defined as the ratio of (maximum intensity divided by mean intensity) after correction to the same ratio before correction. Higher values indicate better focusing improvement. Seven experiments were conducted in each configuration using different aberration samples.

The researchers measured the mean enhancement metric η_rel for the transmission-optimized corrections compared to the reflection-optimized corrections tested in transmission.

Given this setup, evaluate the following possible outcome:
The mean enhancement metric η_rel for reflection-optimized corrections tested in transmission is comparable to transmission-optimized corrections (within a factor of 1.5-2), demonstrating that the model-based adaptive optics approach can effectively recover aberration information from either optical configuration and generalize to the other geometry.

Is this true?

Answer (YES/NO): YES